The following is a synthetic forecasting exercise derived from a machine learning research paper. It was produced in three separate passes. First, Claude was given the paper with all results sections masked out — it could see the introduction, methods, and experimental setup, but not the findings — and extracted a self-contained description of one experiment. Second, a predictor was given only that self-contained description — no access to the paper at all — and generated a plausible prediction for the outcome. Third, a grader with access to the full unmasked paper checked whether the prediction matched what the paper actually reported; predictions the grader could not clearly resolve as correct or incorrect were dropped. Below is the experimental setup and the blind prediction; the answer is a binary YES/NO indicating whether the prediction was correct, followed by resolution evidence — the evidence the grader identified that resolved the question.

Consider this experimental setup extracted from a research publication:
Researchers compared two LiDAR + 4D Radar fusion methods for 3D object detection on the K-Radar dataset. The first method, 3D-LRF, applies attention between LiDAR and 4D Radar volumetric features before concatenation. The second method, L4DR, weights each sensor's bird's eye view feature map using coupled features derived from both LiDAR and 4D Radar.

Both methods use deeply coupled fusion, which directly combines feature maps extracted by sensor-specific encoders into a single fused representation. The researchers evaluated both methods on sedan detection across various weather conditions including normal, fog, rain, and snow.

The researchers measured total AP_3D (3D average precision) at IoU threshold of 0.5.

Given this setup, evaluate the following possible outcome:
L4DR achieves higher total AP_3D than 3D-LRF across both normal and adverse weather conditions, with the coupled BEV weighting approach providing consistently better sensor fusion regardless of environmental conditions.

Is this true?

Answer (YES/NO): NO